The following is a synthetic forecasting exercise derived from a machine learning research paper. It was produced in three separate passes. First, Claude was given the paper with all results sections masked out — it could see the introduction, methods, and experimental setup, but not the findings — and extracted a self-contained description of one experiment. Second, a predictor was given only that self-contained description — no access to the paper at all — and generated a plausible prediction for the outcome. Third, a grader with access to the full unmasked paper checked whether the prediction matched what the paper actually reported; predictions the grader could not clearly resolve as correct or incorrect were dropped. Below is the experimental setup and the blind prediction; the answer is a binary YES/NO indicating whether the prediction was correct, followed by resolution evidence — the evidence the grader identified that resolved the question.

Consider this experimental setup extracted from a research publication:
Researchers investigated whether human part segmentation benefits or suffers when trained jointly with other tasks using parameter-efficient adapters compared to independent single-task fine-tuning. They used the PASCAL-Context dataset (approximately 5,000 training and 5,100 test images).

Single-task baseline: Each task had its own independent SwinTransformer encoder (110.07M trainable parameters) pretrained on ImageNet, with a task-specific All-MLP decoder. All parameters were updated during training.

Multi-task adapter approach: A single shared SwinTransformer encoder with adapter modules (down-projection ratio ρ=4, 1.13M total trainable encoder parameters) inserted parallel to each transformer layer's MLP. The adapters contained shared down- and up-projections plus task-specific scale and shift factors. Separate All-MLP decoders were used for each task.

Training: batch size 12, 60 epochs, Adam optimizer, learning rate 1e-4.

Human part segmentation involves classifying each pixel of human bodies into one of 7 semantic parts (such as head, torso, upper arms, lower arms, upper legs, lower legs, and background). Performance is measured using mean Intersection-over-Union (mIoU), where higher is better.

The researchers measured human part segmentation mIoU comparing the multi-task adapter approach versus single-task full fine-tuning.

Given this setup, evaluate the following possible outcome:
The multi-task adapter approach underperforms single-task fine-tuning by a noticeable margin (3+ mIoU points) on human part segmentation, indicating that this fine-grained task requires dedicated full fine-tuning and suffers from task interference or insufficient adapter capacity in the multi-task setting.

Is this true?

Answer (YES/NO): NO